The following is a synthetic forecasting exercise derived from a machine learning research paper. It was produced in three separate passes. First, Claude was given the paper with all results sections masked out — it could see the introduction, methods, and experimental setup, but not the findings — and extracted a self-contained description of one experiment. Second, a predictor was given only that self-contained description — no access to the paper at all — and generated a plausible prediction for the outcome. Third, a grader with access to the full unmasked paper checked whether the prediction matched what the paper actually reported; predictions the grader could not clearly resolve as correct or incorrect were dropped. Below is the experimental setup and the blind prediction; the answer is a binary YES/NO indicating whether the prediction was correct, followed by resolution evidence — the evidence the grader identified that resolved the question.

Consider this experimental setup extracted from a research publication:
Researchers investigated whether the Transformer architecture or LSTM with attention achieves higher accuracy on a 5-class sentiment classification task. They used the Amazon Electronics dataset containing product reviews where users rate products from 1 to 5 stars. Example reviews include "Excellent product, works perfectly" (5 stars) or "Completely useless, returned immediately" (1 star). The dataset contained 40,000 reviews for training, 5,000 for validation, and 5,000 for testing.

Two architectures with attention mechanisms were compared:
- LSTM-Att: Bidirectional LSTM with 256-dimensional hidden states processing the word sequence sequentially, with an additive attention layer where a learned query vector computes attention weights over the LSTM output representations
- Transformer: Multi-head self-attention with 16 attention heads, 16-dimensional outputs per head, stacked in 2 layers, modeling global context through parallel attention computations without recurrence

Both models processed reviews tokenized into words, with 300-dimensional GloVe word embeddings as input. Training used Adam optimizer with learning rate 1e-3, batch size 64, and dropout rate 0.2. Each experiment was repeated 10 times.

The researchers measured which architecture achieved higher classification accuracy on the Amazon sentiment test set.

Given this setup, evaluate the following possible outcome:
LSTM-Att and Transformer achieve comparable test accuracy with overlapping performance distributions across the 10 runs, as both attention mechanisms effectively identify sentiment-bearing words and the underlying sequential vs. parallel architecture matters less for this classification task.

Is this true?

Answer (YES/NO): NO